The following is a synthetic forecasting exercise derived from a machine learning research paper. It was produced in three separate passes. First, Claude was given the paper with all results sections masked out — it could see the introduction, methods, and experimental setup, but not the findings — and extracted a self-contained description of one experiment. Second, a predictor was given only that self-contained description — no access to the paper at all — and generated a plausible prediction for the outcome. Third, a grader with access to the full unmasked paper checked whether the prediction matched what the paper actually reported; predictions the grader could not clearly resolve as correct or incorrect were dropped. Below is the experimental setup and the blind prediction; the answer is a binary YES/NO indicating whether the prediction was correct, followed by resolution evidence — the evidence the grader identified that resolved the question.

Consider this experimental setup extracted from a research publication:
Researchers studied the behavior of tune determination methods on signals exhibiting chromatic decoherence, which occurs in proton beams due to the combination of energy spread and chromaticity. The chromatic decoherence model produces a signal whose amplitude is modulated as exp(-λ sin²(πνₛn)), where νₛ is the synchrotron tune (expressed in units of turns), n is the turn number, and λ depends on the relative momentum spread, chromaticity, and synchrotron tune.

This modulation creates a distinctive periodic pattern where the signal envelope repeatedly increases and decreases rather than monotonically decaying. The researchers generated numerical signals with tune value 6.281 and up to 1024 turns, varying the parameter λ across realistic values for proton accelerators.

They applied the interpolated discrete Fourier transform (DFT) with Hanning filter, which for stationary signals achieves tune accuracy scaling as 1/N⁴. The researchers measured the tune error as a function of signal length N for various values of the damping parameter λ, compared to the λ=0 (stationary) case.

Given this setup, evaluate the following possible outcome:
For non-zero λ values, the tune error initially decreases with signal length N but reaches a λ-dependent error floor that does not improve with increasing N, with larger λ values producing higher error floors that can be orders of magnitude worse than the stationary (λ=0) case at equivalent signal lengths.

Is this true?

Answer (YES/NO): NO